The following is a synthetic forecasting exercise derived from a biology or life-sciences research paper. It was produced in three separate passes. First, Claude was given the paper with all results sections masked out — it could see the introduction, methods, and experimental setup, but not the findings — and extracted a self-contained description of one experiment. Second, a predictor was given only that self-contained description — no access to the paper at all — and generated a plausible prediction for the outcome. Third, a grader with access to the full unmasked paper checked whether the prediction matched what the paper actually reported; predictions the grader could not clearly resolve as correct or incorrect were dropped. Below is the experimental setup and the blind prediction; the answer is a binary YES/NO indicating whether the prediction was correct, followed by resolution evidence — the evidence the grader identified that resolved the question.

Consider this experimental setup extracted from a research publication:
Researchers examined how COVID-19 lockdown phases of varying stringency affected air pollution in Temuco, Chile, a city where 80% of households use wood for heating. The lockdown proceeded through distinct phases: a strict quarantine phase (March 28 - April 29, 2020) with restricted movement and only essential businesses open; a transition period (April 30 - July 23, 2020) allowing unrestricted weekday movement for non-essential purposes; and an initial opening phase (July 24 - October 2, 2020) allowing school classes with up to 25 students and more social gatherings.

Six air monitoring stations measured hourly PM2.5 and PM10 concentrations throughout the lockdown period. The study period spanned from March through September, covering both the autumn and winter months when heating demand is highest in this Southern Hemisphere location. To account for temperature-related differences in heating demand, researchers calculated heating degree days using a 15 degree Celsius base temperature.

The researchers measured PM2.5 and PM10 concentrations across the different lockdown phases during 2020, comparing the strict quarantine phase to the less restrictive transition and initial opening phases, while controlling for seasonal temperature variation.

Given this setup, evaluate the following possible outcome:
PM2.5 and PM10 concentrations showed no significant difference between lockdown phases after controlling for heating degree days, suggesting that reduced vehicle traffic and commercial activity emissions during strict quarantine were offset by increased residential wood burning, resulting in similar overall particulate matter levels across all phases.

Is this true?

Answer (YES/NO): NO